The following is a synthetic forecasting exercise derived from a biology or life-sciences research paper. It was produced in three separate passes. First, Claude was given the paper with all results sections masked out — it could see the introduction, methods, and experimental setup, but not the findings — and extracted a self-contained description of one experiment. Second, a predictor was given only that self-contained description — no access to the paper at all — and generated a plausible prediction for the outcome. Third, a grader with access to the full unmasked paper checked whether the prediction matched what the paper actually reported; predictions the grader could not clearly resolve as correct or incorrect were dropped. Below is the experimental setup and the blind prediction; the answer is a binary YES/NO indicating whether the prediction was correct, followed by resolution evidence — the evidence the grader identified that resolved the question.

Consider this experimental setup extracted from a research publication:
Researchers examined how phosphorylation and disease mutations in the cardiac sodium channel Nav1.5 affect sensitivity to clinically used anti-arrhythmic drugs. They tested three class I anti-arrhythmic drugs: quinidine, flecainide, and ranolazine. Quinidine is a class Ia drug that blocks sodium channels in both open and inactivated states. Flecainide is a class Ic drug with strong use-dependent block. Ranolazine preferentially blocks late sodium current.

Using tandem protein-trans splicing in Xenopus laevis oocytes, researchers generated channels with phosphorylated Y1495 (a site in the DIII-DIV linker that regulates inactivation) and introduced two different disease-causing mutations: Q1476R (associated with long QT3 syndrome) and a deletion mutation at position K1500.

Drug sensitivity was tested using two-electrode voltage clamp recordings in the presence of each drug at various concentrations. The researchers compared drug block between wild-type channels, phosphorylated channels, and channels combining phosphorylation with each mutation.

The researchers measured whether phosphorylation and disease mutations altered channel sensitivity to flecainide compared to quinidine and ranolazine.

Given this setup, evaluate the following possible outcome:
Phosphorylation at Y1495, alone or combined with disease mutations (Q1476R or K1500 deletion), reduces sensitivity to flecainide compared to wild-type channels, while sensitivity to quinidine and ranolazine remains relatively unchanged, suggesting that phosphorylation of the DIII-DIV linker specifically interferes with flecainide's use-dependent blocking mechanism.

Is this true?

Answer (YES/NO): NO